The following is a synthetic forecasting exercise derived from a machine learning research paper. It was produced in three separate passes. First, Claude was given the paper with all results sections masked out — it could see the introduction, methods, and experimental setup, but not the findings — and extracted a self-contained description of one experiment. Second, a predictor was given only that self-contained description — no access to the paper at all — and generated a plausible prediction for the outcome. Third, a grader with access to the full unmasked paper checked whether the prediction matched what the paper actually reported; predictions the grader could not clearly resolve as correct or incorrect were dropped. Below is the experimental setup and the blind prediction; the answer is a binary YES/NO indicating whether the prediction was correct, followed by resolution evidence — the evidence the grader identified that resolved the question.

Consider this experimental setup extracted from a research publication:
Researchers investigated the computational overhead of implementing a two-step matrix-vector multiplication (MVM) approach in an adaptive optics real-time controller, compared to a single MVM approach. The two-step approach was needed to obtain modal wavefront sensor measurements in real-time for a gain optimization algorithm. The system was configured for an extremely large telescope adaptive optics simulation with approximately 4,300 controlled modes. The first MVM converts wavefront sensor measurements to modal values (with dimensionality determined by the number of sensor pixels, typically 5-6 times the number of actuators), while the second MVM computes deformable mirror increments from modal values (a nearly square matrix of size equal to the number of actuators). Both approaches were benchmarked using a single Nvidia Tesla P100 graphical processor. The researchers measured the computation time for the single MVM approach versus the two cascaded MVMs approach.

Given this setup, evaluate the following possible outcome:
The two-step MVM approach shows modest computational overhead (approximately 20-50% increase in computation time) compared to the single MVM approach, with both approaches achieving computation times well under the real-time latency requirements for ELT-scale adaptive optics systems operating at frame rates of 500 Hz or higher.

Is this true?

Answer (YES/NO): NO